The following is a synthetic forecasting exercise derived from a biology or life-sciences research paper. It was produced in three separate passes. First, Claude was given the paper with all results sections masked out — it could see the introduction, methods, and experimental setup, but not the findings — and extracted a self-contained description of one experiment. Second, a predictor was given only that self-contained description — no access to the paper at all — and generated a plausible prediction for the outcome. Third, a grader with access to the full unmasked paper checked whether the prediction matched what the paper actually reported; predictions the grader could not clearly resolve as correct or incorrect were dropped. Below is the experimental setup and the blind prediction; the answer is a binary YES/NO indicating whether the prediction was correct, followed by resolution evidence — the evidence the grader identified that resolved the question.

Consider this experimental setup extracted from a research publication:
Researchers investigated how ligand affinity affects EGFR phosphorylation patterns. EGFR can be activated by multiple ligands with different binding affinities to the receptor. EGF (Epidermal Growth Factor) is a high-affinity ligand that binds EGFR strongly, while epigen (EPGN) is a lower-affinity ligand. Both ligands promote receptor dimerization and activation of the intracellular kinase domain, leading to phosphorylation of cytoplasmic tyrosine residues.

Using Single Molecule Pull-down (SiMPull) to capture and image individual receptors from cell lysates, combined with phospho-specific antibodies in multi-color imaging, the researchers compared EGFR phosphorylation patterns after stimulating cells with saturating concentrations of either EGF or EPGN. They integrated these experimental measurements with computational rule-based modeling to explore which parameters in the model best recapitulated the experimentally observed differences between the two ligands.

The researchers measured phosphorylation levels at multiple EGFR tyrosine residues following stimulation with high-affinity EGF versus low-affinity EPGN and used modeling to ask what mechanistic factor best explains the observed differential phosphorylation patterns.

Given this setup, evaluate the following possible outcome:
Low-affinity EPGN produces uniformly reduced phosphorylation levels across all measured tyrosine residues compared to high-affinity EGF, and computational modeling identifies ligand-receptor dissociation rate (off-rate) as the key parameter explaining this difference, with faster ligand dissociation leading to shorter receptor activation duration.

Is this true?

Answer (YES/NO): NO